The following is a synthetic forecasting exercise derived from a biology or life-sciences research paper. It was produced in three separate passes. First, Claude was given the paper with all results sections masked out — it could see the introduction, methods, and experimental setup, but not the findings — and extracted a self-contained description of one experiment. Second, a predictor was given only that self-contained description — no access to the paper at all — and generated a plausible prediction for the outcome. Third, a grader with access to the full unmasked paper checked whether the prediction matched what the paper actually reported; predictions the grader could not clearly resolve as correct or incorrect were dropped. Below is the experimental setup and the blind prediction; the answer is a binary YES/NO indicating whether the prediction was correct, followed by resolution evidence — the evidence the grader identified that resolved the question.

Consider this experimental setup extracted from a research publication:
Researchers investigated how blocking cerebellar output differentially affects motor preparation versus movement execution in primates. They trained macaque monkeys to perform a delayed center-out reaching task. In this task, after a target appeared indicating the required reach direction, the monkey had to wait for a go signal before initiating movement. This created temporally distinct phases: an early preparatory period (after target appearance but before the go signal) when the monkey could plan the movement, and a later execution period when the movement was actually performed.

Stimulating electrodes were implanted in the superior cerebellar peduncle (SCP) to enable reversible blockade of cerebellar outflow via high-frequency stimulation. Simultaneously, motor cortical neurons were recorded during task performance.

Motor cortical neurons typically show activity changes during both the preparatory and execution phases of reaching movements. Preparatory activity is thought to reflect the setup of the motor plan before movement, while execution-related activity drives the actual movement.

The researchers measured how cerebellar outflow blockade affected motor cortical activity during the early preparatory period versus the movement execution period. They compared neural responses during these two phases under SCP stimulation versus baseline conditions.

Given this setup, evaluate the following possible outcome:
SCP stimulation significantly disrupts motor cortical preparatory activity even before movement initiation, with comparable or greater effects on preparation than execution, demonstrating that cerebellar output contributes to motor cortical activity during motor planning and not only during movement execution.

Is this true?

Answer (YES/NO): NO